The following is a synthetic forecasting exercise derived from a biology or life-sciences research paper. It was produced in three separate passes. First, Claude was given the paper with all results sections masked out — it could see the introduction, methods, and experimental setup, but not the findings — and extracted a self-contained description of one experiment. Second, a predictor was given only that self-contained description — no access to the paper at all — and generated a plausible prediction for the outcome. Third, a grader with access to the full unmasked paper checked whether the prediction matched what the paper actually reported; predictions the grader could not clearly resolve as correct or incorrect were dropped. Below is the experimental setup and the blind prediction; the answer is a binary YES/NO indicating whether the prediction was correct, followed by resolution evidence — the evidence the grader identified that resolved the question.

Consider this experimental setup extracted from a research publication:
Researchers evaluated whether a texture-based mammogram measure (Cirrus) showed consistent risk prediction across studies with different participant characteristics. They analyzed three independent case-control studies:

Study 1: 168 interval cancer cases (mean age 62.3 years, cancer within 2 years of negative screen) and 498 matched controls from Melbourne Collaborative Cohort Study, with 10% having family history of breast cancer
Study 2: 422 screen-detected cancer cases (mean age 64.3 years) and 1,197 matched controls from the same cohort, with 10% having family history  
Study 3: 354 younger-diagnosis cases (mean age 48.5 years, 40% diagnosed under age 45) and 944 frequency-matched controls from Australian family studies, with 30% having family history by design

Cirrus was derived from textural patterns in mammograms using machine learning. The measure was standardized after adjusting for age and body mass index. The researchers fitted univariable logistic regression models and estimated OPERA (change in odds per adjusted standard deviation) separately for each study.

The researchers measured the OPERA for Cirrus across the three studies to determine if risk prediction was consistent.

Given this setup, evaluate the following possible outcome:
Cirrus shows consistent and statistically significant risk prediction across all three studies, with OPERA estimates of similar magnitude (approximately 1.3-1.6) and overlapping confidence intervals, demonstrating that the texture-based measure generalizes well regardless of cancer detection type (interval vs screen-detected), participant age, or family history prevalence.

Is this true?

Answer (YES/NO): NO